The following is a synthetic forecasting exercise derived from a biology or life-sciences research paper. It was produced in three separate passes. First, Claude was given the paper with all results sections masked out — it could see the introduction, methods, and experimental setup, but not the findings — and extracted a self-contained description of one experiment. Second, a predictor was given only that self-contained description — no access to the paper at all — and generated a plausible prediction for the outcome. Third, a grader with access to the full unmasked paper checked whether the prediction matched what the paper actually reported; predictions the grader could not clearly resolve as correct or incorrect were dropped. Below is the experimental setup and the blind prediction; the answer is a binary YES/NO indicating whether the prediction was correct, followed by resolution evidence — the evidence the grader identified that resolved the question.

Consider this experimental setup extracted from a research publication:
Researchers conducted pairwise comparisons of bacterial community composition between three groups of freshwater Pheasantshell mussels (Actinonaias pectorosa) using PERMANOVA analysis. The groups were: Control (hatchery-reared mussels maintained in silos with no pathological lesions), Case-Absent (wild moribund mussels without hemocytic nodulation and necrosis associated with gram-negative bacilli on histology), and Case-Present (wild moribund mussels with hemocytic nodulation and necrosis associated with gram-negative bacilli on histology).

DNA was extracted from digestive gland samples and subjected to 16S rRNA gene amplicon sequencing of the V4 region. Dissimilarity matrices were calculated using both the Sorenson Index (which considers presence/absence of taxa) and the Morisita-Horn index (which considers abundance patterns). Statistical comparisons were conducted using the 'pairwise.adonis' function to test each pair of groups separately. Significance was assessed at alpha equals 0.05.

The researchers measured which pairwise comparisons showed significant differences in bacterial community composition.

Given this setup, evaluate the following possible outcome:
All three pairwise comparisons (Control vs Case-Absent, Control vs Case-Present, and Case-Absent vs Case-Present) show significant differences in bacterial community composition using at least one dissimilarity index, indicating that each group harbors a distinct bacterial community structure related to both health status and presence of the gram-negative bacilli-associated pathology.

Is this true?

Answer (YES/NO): NO